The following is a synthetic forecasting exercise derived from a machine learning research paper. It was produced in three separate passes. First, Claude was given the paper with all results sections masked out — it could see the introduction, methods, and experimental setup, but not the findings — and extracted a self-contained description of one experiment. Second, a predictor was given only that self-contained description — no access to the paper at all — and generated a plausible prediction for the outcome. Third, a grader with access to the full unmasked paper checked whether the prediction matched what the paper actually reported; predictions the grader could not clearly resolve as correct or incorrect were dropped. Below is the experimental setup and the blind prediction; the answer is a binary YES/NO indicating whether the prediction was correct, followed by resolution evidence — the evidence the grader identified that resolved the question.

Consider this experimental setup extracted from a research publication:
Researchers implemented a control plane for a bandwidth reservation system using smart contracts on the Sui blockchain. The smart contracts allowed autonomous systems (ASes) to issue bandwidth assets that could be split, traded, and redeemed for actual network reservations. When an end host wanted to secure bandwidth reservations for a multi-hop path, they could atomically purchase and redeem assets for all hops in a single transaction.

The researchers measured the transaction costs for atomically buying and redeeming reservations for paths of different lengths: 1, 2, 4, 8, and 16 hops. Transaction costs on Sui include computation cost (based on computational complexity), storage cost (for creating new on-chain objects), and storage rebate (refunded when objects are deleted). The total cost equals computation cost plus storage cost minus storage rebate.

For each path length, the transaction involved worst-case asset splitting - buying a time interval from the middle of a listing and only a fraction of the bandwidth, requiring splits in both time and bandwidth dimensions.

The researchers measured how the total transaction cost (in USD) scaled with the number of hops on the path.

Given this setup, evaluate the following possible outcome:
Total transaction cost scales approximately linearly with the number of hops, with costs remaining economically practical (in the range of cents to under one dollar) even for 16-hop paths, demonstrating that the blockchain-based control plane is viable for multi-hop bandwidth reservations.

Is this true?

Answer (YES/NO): YES